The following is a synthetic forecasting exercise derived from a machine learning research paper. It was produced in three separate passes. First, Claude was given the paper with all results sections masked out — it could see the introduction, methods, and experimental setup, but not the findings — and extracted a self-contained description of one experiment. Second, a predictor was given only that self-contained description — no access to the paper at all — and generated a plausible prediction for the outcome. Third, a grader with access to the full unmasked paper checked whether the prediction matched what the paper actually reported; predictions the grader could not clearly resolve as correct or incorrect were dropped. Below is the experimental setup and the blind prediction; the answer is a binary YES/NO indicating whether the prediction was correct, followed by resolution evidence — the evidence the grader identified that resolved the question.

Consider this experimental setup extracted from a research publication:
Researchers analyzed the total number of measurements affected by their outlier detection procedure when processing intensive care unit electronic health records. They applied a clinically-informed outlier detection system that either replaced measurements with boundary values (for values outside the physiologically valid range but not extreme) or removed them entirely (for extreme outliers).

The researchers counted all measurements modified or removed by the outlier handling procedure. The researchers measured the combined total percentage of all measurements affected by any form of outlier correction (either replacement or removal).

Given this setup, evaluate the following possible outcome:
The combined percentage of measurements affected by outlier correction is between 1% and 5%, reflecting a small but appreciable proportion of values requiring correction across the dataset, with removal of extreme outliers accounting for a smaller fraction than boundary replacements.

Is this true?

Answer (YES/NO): NO